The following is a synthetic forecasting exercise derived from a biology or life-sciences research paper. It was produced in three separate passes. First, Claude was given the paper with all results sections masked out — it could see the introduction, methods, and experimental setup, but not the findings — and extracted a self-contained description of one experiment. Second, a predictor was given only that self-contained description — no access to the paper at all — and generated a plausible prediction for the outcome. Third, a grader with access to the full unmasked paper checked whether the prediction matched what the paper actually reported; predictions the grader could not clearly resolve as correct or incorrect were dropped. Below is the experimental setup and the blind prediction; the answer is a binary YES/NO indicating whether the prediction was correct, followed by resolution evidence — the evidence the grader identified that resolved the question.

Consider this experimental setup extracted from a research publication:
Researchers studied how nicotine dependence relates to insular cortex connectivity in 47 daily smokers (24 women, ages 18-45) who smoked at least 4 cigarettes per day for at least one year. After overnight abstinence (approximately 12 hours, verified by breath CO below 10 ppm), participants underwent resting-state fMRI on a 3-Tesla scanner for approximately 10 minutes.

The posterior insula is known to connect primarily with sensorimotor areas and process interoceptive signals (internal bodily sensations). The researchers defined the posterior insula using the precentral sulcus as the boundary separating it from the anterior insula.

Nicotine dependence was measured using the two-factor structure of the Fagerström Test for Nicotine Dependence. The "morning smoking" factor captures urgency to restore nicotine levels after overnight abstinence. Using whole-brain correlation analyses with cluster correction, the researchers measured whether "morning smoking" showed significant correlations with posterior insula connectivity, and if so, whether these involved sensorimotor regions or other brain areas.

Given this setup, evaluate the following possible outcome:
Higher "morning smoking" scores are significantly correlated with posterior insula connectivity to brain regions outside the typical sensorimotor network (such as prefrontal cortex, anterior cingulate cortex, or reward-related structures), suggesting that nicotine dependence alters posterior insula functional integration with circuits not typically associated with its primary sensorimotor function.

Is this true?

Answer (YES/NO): NO